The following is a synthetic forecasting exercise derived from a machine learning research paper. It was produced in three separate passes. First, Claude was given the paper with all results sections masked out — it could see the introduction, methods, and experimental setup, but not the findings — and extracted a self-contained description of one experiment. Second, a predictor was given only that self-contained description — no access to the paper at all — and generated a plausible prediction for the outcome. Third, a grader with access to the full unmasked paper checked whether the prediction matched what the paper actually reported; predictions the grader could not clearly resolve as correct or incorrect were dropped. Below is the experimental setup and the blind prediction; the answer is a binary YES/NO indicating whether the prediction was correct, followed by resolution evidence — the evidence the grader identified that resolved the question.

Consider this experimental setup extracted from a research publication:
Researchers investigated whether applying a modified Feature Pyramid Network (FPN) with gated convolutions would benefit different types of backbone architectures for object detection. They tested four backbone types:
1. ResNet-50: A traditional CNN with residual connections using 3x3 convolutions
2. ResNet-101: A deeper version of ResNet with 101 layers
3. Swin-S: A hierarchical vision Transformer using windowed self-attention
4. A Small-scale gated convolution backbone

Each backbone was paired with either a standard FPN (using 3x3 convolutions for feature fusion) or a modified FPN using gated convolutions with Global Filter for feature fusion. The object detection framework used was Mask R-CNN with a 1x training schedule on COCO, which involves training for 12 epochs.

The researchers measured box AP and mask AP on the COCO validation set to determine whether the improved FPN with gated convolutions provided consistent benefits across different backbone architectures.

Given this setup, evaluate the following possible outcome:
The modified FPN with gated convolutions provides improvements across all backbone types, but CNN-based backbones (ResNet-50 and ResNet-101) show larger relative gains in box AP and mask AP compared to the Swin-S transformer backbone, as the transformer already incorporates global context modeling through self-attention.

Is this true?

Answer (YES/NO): NO